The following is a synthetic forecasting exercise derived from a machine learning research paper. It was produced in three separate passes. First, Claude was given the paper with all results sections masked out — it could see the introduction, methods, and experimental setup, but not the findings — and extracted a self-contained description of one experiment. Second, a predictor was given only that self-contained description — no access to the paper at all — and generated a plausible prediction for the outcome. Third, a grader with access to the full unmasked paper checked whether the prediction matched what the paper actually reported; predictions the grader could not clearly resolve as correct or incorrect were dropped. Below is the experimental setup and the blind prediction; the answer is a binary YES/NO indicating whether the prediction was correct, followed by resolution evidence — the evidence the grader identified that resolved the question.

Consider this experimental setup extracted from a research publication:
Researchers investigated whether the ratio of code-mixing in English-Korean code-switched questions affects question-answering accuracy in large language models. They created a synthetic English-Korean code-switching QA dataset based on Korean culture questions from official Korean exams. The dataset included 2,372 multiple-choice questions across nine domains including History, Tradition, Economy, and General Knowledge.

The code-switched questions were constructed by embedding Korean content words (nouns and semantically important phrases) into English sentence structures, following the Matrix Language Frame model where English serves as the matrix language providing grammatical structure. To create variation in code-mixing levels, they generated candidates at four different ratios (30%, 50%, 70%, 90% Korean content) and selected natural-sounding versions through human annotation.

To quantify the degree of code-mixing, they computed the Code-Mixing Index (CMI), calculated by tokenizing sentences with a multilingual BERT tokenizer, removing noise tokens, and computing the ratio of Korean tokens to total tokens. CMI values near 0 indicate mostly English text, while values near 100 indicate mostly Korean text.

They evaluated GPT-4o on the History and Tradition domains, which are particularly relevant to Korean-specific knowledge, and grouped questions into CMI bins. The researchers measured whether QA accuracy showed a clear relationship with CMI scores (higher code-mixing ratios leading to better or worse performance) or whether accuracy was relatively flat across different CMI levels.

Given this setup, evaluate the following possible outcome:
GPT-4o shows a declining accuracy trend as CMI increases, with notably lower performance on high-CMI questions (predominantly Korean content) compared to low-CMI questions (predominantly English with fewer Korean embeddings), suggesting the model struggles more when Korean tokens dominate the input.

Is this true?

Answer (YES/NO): NO